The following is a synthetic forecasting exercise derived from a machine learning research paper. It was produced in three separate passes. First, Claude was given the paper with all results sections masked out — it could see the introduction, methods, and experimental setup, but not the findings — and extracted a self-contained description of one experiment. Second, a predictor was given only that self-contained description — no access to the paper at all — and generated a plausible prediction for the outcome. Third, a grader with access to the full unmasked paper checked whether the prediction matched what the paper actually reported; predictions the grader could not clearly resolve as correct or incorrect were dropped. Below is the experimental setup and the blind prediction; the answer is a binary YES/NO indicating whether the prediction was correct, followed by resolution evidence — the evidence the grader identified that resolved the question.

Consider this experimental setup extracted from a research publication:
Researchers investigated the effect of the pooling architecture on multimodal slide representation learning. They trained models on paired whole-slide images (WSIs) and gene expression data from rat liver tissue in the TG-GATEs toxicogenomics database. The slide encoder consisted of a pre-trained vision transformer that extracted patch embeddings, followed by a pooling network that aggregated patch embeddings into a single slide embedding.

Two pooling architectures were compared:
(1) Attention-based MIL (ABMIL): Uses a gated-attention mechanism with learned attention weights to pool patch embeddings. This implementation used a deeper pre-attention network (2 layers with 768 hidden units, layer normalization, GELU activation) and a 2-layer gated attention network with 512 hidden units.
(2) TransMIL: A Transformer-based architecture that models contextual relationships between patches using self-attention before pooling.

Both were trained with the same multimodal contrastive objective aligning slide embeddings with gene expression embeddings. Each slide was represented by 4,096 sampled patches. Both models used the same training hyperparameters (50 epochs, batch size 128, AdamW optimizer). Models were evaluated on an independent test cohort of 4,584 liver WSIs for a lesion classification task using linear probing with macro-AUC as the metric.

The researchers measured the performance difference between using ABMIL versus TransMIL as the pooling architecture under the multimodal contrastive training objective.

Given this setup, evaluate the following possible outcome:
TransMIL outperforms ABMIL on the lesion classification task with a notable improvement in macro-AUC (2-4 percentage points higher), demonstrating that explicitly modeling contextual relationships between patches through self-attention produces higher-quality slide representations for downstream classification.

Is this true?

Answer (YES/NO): NO